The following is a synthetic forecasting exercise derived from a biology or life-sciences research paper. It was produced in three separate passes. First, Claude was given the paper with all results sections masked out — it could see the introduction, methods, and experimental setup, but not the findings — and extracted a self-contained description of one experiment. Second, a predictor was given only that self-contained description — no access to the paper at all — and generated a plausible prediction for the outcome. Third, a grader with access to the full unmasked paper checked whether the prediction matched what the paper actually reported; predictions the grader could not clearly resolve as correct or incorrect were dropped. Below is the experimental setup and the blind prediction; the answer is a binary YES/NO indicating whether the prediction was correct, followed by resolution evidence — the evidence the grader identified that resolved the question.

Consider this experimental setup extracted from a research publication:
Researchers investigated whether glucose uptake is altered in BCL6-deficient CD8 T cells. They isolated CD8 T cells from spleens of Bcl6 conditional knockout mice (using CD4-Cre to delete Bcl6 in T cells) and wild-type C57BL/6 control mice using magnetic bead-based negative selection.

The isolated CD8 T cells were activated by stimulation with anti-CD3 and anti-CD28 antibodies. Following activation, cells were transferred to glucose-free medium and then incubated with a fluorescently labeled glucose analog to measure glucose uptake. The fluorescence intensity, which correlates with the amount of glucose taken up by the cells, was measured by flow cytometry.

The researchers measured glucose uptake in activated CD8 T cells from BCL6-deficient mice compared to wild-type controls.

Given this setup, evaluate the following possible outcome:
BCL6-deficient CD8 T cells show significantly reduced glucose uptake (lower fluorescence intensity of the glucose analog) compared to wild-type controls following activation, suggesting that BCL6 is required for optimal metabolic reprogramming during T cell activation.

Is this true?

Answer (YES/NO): NO